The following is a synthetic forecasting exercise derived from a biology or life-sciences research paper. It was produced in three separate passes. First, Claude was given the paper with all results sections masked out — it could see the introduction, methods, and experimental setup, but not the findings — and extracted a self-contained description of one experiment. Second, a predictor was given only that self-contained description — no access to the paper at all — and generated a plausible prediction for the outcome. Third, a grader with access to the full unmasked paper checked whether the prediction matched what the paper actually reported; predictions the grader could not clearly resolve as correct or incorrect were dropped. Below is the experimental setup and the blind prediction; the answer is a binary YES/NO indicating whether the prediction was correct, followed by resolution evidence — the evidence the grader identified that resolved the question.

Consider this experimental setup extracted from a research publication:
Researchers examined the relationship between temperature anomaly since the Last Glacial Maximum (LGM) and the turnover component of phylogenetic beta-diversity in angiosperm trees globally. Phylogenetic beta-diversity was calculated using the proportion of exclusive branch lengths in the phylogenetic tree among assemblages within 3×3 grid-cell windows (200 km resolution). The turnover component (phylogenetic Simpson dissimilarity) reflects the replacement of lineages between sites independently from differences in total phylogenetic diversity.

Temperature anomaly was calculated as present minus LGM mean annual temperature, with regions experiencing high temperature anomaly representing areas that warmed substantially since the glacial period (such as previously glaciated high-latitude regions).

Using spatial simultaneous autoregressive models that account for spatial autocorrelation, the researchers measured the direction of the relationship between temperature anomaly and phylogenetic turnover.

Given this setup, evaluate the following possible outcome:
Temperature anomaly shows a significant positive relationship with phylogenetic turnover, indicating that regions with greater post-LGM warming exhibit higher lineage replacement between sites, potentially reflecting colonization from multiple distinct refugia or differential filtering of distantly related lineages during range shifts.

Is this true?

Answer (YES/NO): NO